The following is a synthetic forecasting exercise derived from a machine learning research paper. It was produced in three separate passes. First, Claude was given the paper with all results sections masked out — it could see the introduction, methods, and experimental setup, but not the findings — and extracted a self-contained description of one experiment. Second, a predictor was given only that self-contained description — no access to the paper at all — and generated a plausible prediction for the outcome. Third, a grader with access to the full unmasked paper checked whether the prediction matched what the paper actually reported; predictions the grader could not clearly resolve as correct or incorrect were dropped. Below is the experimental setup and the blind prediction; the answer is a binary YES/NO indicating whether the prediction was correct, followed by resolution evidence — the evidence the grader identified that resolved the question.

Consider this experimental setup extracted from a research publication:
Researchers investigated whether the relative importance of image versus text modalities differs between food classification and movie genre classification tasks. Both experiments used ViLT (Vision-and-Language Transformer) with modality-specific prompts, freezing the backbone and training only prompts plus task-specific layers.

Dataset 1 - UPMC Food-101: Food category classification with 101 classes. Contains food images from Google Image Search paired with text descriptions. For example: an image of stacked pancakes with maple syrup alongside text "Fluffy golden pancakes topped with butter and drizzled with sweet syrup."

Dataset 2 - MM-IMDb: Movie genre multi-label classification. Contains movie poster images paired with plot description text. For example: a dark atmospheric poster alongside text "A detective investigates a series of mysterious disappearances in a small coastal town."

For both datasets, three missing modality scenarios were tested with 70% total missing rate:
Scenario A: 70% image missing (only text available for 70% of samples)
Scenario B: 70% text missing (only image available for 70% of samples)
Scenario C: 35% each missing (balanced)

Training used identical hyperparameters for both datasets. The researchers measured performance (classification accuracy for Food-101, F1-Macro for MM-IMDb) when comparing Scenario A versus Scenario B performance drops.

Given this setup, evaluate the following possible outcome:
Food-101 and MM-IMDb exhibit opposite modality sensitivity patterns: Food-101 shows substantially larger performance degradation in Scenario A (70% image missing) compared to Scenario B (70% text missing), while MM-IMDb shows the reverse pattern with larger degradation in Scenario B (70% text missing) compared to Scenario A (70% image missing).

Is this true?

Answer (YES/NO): NO